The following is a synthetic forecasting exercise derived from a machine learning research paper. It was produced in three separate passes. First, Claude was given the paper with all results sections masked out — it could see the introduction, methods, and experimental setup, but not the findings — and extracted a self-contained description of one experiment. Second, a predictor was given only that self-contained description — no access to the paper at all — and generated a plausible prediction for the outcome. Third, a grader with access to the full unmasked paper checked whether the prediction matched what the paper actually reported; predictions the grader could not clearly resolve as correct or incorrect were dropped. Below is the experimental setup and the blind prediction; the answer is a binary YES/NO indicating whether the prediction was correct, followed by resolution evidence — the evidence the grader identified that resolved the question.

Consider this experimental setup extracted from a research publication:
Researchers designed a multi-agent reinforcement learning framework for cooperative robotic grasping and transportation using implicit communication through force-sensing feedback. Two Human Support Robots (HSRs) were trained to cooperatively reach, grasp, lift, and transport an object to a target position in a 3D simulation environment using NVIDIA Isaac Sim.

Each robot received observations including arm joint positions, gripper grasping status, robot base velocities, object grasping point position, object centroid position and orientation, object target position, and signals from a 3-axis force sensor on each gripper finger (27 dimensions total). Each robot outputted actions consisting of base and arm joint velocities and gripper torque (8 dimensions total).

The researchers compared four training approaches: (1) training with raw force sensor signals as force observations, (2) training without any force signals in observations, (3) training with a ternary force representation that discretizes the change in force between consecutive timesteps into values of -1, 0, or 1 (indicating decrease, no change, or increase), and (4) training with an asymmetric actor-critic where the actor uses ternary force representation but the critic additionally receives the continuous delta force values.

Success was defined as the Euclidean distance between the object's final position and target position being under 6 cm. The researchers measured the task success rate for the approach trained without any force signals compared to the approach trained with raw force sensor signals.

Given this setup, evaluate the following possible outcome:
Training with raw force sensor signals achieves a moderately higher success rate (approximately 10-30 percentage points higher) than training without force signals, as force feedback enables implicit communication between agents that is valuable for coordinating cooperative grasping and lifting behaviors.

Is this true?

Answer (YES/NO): NO